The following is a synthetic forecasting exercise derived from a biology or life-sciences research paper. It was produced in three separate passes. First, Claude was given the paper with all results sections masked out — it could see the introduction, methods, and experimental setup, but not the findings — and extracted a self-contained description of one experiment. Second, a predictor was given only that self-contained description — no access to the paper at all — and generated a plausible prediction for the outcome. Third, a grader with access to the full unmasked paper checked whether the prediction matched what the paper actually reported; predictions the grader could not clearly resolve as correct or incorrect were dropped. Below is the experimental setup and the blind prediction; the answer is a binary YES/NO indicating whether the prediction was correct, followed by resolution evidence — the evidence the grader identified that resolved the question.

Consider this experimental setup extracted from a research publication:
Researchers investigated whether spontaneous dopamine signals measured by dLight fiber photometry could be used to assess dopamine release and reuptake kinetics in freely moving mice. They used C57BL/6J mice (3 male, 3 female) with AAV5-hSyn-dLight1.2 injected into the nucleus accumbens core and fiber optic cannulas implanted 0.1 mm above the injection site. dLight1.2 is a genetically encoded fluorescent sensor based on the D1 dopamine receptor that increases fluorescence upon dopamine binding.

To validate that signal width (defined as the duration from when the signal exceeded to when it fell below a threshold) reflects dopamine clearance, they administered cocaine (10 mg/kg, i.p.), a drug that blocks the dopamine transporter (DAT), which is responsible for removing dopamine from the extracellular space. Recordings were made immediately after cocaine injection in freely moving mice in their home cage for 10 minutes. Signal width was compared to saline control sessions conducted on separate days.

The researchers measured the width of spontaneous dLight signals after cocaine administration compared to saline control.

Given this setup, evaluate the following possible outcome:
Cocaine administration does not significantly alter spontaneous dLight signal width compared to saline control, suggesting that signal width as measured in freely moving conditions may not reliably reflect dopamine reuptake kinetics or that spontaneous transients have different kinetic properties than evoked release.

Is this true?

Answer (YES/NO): NO